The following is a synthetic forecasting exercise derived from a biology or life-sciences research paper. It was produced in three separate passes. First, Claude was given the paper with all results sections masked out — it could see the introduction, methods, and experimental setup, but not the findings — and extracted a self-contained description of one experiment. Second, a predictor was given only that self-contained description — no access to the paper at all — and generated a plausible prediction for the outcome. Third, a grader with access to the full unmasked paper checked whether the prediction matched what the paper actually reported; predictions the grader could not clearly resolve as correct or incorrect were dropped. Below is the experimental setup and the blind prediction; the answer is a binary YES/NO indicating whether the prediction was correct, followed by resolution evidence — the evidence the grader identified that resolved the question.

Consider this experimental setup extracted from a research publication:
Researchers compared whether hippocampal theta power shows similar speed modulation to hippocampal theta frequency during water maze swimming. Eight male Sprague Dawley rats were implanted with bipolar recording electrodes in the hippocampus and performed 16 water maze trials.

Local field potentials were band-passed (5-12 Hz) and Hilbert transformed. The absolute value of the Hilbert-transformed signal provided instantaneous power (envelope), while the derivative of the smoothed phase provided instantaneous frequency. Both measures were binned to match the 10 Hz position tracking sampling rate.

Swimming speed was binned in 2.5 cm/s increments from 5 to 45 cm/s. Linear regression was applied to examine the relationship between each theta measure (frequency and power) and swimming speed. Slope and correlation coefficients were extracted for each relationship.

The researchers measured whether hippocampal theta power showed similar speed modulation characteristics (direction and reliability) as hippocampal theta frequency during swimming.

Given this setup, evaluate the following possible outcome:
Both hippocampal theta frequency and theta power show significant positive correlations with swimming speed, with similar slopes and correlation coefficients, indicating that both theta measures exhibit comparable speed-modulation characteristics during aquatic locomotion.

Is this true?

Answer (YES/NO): NO